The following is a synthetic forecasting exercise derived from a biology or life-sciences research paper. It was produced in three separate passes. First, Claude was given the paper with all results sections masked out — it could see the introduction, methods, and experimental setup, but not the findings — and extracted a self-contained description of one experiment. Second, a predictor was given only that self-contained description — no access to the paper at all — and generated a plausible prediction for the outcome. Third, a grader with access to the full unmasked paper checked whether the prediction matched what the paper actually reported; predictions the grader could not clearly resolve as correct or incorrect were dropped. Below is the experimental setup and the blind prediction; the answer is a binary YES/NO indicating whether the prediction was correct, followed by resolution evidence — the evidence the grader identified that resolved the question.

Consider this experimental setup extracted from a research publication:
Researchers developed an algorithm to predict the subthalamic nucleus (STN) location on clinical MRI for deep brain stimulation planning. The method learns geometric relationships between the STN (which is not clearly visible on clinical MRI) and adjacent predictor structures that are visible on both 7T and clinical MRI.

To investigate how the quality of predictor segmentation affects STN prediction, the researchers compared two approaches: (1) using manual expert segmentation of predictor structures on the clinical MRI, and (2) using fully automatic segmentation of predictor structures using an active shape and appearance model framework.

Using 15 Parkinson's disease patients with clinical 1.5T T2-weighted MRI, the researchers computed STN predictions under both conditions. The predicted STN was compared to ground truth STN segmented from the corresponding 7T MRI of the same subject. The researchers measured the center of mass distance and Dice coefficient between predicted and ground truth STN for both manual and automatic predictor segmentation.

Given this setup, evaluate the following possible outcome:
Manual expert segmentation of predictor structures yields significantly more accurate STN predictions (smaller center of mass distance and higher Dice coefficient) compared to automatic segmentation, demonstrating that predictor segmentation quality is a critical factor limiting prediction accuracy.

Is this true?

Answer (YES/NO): NO